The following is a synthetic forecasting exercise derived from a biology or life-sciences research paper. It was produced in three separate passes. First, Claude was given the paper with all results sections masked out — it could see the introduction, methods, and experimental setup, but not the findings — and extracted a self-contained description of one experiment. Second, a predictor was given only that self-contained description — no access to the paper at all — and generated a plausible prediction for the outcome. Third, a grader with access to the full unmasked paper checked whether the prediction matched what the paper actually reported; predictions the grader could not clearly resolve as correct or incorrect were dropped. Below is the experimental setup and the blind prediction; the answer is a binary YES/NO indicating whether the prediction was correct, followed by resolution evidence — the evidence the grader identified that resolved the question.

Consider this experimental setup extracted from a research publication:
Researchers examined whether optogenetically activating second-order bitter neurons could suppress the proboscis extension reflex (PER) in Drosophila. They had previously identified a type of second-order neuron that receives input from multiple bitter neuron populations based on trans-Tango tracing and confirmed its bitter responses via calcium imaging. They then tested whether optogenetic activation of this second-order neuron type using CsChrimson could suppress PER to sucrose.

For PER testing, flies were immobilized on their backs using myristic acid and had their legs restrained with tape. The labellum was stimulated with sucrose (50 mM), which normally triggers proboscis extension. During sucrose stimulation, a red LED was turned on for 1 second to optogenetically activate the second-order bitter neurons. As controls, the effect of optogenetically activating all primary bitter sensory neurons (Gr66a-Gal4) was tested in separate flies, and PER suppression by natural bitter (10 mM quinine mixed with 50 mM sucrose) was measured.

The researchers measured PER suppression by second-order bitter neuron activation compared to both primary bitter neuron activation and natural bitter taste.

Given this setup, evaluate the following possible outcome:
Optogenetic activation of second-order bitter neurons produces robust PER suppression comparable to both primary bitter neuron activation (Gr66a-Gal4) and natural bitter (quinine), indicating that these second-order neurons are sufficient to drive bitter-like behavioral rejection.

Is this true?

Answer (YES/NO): NO